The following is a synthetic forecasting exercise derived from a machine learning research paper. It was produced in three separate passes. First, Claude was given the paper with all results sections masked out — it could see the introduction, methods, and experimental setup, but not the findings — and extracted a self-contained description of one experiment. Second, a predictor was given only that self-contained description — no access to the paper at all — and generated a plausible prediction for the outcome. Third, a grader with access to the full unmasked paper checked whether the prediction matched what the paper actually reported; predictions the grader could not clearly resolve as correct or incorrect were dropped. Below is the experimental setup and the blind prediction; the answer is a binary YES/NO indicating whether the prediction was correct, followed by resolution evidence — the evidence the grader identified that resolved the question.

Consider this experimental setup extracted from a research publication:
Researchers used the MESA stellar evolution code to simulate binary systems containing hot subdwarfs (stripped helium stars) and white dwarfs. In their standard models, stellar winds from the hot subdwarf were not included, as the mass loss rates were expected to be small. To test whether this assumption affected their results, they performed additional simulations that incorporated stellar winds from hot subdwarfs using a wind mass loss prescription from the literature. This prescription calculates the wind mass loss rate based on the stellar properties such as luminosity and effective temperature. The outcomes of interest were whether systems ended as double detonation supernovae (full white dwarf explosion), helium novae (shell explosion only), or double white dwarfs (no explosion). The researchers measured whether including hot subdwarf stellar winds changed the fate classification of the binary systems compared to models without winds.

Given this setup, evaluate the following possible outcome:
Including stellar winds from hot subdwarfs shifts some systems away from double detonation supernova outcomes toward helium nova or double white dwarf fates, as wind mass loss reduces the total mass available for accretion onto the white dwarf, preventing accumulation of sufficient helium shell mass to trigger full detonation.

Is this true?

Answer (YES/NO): NO